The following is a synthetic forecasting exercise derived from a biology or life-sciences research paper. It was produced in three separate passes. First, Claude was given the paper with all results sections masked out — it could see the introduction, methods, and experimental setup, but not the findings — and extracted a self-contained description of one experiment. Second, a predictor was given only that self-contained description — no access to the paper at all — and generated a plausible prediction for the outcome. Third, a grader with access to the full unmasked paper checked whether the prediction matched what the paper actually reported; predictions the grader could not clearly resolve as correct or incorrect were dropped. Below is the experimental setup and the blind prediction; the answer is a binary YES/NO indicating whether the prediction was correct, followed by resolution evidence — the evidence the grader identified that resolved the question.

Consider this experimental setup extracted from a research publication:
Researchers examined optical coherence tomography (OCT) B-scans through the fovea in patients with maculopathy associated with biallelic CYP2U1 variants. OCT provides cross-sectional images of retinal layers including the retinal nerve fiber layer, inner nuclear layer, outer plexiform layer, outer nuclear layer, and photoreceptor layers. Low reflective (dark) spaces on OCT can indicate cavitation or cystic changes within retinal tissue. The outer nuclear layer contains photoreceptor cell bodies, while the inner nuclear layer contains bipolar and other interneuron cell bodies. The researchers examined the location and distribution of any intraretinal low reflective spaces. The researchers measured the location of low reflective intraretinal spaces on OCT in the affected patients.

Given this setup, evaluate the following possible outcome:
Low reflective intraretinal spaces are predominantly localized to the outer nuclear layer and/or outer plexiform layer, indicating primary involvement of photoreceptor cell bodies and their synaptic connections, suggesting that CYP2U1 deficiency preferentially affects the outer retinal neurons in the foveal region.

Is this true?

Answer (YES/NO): NO